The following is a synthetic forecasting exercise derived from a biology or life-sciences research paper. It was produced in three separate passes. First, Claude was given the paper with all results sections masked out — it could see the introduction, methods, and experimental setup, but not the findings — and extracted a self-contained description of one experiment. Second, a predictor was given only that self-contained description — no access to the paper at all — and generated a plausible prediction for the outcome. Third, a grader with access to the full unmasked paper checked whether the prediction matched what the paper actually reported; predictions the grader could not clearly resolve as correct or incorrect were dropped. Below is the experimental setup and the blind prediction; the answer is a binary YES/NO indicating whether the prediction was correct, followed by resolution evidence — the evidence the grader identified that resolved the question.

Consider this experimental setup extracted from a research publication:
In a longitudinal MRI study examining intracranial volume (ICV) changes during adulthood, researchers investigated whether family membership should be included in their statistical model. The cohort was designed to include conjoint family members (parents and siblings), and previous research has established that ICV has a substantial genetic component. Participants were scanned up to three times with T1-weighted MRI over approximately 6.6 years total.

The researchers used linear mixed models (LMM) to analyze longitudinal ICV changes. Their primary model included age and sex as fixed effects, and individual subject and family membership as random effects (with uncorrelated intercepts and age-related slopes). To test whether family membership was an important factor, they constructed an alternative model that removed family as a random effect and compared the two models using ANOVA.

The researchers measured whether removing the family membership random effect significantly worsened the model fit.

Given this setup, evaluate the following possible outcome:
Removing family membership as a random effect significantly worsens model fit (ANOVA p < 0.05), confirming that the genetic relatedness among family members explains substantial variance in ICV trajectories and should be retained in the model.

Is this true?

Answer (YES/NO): YES